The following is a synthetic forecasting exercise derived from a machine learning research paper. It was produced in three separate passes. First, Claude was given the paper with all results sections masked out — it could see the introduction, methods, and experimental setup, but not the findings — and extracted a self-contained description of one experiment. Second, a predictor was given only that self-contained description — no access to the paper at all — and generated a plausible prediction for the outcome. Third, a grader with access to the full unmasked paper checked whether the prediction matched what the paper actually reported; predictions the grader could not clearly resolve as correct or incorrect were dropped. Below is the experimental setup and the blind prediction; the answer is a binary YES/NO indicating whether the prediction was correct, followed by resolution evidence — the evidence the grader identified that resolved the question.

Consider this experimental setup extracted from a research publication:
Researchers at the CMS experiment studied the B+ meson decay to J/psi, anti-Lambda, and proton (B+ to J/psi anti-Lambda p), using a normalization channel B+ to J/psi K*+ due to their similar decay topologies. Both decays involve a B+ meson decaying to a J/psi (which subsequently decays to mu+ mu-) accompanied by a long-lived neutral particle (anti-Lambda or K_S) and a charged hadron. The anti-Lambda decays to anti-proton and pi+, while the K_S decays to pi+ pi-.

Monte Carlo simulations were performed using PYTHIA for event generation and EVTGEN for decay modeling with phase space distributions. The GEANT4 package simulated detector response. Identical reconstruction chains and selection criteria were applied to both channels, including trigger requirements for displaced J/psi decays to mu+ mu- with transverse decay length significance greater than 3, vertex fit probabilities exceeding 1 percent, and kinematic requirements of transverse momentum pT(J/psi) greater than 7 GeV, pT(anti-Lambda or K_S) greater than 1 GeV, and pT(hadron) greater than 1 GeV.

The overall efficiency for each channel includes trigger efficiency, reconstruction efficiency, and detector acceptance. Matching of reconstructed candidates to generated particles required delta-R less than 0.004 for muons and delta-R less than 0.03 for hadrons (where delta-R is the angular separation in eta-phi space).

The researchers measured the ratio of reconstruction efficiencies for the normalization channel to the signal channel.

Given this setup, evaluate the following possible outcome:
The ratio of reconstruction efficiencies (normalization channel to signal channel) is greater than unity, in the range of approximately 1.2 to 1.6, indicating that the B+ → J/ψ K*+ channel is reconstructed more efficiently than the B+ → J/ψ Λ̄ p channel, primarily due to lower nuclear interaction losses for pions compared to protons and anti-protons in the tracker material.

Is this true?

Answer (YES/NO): YES